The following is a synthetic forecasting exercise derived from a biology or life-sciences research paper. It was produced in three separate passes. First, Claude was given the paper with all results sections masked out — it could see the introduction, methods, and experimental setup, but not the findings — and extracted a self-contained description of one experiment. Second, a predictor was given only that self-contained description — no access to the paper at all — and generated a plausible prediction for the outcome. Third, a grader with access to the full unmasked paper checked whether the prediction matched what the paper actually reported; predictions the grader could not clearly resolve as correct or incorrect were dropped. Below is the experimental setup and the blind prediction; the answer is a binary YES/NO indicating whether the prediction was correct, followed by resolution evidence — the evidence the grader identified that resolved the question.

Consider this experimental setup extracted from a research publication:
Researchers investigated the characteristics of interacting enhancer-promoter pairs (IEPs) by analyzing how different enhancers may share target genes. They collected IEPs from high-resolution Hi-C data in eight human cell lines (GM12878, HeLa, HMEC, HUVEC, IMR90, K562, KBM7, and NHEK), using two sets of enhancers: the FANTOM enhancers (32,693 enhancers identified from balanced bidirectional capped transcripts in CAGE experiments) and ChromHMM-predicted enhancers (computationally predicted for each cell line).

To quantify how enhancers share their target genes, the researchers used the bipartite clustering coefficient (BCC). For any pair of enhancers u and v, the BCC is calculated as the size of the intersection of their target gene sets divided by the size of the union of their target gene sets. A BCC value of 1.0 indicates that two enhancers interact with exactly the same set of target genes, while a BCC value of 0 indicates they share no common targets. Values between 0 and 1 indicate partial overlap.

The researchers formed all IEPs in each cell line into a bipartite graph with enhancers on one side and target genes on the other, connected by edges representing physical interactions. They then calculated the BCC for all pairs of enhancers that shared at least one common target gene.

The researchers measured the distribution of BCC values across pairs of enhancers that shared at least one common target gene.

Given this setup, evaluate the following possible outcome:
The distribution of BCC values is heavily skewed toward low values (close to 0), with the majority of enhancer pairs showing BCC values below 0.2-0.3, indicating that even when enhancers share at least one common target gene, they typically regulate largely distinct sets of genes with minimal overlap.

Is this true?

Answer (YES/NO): NO